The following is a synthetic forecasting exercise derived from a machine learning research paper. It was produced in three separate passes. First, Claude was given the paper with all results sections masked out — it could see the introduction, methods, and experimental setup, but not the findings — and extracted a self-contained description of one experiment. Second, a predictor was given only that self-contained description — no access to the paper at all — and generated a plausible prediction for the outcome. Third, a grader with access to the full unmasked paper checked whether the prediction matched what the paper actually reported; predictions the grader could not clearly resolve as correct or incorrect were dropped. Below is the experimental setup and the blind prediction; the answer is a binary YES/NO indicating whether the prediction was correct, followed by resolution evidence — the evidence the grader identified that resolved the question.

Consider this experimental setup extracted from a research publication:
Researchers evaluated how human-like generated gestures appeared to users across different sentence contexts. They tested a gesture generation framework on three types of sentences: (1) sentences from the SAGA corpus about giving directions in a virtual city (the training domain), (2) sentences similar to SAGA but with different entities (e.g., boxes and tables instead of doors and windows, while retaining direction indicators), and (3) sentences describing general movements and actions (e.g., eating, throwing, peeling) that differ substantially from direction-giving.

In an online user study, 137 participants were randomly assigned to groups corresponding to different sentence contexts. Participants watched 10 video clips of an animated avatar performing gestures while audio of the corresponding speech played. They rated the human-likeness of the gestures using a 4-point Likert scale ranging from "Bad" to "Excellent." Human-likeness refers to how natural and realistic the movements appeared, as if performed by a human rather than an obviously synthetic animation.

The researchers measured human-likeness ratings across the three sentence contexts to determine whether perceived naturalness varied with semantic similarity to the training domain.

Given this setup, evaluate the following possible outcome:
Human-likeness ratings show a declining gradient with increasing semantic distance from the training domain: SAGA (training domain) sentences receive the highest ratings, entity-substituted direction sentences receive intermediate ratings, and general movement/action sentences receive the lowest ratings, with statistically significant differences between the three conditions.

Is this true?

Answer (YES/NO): NO